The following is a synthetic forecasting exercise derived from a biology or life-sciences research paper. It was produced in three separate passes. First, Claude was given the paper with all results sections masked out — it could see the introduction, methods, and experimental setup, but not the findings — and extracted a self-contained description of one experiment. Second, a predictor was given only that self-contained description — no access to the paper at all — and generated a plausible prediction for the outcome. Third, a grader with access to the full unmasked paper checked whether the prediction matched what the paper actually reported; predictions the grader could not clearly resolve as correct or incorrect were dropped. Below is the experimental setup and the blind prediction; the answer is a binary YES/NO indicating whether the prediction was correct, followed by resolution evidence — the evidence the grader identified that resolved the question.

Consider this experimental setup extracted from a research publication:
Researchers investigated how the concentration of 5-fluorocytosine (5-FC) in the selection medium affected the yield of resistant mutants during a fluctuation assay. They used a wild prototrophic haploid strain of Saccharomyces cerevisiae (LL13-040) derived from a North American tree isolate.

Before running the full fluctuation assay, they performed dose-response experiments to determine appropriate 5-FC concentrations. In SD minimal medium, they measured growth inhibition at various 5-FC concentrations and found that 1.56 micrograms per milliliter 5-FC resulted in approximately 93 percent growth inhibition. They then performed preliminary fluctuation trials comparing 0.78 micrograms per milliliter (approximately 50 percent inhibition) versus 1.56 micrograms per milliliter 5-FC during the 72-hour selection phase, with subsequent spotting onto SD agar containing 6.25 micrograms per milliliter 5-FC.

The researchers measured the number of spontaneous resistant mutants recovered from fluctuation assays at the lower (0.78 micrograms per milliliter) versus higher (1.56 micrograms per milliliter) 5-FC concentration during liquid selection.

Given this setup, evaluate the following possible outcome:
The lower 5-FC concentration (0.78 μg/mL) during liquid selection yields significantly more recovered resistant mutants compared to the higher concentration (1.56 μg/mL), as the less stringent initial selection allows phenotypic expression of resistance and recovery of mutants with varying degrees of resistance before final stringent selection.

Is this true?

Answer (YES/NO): NO